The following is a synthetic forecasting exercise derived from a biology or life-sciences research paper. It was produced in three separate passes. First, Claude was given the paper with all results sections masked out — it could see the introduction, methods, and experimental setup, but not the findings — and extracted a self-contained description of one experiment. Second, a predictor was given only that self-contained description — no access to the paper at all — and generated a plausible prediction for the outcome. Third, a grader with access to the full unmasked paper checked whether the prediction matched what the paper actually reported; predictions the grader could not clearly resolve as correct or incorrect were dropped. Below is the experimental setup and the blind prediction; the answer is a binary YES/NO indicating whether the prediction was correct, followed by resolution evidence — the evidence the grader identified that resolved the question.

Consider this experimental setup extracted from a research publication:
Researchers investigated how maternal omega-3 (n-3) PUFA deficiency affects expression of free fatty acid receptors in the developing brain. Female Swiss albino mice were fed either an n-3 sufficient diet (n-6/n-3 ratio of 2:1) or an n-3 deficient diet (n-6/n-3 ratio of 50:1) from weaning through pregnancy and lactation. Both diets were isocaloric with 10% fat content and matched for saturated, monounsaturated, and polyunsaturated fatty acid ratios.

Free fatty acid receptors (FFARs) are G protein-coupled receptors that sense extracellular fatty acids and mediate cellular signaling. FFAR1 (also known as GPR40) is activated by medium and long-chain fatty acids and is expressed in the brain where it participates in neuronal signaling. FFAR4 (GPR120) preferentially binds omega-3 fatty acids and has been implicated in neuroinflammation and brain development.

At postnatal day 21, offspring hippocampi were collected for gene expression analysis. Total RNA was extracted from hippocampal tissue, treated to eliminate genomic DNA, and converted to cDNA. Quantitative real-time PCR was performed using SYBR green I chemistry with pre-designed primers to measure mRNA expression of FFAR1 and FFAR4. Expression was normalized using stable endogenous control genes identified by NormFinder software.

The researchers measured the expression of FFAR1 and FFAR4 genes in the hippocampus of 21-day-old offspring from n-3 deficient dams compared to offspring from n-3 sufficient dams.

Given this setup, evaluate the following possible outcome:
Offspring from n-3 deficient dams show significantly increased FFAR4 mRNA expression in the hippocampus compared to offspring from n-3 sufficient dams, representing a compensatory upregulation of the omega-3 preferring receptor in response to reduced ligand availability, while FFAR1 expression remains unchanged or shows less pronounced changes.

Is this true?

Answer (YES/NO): NO